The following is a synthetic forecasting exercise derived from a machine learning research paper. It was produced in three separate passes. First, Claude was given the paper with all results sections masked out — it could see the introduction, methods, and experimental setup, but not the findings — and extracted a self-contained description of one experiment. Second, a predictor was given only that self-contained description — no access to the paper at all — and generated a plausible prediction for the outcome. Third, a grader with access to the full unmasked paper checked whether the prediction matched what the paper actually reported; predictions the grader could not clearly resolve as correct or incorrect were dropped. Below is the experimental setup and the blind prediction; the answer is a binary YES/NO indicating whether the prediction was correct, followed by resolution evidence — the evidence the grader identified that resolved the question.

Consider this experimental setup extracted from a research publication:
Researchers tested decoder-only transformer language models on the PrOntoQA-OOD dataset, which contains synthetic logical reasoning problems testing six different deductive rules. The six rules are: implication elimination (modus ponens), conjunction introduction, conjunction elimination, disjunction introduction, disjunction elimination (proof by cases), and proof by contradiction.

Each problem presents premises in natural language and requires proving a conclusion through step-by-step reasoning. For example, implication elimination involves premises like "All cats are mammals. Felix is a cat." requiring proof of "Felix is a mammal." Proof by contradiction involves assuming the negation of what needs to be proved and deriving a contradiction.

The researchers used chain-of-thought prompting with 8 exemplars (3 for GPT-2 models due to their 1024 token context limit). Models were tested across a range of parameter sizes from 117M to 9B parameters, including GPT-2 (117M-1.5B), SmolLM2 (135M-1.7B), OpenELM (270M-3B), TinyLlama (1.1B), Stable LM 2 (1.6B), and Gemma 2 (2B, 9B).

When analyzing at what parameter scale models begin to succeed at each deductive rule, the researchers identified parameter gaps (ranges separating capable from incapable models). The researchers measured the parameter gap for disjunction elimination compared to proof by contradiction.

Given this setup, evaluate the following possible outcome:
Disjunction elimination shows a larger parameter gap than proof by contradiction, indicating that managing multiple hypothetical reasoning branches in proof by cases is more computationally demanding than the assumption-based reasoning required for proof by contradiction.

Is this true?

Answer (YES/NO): NO